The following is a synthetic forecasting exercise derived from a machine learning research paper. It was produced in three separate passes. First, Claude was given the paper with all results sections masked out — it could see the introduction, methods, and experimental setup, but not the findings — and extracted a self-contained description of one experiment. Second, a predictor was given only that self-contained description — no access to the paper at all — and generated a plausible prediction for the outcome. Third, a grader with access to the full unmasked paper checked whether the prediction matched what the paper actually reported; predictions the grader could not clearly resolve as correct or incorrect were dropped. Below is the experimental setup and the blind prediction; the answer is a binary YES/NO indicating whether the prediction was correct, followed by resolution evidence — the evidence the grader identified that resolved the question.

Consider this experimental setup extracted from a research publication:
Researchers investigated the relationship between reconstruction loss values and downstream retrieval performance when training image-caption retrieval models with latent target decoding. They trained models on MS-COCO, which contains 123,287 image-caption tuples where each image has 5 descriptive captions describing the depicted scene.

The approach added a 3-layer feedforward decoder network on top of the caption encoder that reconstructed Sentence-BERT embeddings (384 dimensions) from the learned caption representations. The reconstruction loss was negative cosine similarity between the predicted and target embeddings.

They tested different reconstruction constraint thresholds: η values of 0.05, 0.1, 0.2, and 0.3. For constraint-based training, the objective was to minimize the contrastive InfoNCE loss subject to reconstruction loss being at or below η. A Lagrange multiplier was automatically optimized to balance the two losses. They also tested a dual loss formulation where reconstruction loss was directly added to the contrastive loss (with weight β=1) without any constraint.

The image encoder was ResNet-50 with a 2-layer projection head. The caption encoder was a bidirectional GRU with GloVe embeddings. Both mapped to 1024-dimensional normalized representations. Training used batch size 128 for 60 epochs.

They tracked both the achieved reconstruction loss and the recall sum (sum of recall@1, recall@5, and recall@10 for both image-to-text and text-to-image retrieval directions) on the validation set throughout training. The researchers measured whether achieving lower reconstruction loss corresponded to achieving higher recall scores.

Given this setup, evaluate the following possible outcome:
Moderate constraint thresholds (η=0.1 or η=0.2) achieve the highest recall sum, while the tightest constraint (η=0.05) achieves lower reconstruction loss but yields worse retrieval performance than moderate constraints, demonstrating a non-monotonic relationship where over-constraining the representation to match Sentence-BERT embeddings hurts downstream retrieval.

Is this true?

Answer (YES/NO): NO